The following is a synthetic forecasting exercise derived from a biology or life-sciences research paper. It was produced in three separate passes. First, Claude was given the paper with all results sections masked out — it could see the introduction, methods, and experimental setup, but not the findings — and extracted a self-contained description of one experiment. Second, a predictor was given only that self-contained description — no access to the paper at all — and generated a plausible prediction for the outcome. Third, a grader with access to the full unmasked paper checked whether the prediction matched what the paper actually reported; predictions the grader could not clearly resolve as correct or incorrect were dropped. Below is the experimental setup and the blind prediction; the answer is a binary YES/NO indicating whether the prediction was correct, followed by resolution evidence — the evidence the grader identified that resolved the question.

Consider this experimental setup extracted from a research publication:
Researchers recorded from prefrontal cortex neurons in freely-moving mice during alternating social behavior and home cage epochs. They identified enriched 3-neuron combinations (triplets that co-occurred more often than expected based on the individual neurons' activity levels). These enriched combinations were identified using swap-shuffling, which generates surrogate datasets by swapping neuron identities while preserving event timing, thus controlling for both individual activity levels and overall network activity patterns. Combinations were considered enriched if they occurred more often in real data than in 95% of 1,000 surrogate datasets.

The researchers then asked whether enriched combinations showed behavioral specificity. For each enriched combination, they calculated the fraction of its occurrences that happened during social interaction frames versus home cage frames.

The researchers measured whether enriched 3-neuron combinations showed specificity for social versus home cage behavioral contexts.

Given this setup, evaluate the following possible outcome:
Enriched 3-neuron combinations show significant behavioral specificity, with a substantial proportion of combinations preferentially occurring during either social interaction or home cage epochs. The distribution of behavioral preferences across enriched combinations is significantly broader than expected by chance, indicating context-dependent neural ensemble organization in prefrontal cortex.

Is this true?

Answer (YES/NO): YES